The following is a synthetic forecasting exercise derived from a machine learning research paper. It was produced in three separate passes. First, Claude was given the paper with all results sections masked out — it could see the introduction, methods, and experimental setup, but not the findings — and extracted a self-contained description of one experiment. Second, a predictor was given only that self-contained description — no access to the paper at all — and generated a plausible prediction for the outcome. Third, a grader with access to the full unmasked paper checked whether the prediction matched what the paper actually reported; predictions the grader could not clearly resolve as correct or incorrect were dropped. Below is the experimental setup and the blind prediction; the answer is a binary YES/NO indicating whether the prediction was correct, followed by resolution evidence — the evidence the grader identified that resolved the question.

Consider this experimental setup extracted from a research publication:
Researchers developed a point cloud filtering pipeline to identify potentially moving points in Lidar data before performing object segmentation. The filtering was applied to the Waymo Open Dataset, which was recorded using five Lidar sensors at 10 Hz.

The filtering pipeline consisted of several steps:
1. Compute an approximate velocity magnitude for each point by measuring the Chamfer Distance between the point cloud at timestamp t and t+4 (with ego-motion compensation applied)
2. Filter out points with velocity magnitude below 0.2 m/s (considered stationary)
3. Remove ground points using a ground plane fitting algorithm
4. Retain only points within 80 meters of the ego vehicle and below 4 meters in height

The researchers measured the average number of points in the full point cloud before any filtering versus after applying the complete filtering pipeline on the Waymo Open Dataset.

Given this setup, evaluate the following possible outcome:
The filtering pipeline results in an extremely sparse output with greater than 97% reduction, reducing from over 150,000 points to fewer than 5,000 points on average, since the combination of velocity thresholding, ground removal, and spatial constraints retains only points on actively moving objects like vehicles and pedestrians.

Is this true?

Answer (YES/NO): NO